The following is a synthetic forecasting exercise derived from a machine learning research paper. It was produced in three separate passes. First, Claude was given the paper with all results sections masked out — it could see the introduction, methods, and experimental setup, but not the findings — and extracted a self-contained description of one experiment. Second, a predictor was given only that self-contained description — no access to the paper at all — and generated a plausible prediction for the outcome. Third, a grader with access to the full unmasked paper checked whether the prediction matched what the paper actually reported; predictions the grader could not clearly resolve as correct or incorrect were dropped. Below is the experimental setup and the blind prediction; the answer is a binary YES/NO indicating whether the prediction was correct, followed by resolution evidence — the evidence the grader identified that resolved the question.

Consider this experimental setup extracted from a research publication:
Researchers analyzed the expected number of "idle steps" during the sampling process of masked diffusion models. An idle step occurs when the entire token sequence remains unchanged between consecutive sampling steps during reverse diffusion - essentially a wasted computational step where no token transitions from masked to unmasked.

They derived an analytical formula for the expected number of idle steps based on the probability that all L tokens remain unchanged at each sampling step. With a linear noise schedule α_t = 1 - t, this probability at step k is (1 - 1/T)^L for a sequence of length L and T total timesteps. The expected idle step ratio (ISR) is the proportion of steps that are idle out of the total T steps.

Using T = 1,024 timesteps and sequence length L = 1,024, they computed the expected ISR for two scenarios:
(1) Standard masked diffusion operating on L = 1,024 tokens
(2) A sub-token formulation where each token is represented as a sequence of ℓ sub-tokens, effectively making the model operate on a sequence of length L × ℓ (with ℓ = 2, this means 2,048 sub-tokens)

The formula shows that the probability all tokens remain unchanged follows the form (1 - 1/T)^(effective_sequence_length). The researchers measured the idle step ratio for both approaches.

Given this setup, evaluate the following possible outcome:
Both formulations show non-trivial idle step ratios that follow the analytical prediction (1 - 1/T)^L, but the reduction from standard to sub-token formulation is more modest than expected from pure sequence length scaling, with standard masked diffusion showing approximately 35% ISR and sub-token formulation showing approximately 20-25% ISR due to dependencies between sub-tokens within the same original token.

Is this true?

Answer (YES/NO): NO